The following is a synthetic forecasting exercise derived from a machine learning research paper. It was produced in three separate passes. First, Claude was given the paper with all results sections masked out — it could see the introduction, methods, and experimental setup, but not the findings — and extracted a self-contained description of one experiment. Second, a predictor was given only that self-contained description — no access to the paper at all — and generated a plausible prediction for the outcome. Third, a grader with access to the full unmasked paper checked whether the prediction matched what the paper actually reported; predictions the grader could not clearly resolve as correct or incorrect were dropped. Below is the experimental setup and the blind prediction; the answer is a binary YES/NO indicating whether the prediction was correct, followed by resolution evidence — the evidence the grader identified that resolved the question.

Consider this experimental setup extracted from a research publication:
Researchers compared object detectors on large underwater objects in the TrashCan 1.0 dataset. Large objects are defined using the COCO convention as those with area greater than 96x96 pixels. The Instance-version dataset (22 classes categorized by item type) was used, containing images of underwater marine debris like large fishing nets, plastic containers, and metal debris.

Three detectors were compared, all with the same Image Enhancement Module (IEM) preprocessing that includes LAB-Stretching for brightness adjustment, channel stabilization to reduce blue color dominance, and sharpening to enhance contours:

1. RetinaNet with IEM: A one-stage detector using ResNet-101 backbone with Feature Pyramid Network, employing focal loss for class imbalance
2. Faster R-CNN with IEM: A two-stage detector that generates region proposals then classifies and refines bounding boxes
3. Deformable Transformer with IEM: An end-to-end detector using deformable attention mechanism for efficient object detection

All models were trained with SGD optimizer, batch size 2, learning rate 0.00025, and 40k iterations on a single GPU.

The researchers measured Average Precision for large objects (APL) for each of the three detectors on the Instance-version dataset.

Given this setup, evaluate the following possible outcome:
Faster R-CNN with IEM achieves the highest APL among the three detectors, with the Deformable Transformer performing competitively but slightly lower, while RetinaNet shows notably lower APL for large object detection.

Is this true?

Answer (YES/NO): NO